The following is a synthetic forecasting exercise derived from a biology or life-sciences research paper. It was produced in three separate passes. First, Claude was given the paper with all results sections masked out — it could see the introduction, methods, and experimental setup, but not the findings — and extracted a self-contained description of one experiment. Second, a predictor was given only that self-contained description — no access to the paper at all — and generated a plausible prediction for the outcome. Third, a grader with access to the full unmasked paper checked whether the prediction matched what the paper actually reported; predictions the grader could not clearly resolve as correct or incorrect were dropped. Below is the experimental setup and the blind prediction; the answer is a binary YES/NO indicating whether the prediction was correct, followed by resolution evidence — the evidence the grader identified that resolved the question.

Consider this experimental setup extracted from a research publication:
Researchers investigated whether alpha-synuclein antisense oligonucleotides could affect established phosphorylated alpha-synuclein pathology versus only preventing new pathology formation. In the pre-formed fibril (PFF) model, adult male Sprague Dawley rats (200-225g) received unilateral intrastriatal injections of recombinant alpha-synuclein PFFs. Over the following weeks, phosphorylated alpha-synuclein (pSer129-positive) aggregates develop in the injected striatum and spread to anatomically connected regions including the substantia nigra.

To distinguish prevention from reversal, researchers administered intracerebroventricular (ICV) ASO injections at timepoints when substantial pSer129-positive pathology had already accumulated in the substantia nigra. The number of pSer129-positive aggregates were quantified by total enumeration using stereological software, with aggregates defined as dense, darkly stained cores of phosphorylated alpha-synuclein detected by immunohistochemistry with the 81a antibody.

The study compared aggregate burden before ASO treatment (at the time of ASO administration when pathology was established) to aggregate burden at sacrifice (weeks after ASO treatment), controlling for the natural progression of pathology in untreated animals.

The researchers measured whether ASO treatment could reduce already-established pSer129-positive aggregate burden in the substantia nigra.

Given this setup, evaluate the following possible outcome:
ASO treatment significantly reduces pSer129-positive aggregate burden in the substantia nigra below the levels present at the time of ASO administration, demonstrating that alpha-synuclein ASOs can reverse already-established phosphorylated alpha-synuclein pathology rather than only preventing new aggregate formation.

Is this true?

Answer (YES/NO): YES